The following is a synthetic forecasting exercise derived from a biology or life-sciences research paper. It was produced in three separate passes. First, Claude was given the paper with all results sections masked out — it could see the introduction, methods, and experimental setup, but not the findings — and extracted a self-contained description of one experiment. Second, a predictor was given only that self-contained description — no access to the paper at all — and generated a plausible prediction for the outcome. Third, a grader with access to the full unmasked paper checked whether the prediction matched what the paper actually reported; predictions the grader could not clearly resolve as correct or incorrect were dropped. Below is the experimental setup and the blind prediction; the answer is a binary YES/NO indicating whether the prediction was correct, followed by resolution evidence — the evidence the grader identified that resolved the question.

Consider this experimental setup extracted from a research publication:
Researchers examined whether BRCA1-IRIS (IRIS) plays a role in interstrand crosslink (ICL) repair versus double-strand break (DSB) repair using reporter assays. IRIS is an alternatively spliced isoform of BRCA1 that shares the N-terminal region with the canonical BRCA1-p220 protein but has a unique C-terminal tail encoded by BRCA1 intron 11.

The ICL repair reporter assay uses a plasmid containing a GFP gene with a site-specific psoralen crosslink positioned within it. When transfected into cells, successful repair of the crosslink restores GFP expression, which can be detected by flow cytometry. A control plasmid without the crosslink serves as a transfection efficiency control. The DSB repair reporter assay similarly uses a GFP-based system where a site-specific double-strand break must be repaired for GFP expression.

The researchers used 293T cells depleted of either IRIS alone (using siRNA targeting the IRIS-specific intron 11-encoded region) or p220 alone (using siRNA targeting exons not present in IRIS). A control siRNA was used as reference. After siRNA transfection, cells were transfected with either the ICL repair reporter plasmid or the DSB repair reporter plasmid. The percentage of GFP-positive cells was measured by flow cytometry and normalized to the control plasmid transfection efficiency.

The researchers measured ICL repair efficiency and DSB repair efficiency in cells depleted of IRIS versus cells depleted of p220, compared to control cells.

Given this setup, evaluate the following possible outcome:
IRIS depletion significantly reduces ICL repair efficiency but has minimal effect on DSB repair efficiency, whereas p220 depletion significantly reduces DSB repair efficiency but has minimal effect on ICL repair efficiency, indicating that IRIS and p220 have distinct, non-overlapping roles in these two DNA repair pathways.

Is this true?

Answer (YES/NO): NO